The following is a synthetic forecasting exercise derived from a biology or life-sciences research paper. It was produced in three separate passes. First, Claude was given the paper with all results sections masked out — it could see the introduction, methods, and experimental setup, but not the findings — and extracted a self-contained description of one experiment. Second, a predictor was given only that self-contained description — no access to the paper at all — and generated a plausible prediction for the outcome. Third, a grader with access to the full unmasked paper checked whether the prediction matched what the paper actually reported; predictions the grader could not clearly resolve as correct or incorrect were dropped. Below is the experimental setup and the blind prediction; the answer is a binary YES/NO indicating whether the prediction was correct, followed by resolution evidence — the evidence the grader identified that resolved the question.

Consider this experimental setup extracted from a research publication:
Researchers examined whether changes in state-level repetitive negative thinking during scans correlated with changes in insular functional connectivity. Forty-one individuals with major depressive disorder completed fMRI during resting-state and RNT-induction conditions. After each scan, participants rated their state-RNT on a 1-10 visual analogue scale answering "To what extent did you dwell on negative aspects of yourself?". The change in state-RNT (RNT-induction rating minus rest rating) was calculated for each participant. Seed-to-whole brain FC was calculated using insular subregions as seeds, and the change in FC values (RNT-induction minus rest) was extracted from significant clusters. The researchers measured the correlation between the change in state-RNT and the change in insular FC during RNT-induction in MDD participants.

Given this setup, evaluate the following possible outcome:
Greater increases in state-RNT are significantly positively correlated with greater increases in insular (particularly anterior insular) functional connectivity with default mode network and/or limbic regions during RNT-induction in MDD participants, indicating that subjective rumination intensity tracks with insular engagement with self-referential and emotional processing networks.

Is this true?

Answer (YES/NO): YES